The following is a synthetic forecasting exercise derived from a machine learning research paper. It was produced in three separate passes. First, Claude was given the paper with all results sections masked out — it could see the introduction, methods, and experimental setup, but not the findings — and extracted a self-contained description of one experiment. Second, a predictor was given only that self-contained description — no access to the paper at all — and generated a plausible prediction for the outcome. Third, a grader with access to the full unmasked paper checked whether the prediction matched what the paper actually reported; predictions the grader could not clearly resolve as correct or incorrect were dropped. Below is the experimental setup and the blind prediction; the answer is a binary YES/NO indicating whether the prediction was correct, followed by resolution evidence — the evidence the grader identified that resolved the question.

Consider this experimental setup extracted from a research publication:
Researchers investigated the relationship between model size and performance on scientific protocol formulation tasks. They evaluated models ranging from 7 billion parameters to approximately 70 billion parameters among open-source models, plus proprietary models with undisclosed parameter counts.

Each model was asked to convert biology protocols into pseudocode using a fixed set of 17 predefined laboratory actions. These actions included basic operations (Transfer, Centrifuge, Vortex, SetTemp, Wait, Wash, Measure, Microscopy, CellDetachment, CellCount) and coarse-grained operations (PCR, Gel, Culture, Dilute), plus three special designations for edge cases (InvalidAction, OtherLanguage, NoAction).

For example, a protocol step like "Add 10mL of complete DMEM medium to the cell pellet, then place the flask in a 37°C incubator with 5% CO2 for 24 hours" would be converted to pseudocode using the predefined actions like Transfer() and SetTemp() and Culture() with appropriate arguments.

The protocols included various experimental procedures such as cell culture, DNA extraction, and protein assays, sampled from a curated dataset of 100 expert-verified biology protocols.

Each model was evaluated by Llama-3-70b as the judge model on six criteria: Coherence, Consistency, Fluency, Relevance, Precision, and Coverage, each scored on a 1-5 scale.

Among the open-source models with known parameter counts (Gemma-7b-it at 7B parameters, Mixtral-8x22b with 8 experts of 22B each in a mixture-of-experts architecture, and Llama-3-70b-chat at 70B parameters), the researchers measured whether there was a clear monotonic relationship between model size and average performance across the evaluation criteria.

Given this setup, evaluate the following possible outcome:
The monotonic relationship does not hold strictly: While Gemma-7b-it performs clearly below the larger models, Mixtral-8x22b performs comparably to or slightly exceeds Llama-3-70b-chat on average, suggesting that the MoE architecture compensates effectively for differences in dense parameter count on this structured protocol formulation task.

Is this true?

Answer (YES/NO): YES